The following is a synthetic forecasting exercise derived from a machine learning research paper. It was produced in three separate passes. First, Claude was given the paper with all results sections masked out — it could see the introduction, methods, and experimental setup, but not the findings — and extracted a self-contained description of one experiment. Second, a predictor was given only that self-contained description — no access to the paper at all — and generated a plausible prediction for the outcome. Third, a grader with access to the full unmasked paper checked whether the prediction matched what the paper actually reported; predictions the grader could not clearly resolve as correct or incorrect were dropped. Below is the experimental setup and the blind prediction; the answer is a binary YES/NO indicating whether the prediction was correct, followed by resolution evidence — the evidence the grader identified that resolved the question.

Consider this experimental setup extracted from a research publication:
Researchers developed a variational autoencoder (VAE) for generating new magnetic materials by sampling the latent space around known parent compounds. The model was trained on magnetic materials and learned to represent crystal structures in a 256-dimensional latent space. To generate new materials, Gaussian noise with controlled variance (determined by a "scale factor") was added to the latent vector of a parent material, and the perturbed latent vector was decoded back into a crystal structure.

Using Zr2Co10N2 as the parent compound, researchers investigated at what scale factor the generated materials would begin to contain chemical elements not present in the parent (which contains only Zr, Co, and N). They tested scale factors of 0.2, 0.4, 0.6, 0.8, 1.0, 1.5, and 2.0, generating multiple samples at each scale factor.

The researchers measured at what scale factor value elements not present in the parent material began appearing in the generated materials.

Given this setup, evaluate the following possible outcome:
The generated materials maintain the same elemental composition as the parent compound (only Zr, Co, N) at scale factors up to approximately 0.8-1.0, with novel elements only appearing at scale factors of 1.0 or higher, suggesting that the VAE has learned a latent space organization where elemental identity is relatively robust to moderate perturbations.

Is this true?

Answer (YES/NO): NO